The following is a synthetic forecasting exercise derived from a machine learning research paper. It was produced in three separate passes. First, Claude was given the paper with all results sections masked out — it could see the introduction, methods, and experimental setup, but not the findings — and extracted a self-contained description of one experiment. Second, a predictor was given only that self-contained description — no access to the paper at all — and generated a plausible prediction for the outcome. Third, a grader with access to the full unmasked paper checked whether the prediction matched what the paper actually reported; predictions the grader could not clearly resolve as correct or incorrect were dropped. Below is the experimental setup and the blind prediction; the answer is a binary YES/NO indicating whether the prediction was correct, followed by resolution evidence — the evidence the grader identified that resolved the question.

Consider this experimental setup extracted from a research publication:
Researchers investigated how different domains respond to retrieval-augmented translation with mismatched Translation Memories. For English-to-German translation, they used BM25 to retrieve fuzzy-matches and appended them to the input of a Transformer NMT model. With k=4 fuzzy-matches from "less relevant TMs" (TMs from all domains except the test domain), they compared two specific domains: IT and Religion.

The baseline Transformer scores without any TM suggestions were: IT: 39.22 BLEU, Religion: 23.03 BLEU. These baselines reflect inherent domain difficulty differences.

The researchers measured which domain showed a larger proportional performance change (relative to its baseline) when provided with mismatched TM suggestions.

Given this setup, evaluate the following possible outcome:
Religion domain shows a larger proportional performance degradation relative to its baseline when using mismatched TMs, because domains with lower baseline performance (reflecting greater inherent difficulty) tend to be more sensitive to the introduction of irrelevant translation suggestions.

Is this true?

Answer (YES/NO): YES